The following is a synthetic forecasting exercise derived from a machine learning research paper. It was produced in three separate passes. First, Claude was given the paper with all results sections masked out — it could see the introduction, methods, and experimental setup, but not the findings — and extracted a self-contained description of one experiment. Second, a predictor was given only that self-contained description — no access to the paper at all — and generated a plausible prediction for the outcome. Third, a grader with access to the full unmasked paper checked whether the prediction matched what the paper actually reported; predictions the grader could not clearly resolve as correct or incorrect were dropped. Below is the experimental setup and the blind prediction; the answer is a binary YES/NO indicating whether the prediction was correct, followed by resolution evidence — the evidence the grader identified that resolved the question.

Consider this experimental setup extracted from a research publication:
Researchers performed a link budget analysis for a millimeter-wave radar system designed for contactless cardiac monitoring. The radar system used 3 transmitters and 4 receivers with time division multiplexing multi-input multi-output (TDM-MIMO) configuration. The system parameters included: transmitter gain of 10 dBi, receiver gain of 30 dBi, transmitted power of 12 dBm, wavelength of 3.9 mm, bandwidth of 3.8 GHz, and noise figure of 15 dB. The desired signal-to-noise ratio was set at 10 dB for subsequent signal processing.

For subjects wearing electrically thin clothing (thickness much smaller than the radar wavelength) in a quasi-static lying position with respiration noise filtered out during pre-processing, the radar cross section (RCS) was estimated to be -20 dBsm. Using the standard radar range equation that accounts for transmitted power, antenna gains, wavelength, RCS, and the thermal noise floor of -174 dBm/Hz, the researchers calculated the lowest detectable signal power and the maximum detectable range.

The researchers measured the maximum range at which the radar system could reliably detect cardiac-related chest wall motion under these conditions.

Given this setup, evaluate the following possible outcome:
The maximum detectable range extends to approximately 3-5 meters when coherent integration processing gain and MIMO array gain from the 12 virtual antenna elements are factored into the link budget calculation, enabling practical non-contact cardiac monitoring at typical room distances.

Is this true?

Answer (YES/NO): NO